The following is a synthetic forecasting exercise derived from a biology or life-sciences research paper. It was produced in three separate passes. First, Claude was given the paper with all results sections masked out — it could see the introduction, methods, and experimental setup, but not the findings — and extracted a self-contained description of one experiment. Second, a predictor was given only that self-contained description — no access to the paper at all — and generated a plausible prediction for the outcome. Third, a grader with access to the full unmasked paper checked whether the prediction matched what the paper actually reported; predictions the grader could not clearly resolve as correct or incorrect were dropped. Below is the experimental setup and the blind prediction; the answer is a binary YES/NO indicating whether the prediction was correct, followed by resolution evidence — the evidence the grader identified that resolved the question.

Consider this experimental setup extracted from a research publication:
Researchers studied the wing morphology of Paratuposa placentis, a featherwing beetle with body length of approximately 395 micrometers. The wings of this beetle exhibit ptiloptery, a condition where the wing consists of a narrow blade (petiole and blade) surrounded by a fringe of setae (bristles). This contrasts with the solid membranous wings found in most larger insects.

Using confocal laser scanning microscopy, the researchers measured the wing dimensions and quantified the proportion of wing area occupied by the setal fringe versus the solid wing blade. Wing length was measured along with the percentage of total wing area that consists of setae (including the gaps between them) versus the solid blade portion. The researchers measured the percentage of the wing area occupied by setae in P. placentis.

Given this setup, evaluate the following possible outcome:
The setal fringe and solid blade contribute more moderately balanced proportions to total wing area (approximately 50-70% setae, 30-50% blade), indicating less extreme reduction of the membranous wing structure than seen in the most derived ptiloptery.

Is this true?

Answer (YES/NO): NO